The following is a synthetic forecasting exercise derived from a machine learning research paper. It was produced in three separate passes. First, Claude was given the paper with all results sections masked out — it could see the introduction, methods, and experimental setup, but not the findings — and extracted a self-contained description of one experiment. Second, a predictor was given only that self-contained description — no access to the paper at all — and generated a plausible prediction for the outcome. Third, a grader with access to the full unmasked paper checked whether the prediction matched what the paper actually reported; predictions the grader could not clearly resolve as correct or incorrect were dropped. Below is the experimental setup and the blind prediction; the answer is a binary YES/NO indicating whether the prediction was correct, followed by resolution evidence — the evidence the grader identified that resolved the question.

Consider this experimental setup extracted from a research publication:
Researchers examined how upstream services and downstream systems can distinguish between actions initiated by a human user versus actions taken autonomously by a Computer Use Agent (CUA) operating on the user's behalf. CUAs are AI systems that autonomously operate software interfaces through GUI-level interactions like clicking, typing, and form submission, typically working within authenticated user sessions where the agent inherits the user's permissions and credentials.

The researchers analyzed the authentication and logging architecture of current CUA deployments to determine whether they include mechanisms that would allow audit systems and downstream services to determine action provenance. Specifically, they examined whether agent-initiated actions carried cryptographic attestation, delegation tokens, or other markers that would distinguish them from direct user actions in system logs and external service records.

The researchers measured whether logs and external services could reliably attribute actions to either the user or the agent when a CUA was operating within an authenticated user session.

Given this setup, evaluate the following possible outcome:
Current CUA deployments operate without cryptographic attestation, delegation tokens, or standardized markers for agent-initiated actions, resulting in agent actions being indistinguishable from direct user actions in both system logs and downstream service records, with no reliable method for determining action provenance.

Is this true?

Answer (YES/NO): YES